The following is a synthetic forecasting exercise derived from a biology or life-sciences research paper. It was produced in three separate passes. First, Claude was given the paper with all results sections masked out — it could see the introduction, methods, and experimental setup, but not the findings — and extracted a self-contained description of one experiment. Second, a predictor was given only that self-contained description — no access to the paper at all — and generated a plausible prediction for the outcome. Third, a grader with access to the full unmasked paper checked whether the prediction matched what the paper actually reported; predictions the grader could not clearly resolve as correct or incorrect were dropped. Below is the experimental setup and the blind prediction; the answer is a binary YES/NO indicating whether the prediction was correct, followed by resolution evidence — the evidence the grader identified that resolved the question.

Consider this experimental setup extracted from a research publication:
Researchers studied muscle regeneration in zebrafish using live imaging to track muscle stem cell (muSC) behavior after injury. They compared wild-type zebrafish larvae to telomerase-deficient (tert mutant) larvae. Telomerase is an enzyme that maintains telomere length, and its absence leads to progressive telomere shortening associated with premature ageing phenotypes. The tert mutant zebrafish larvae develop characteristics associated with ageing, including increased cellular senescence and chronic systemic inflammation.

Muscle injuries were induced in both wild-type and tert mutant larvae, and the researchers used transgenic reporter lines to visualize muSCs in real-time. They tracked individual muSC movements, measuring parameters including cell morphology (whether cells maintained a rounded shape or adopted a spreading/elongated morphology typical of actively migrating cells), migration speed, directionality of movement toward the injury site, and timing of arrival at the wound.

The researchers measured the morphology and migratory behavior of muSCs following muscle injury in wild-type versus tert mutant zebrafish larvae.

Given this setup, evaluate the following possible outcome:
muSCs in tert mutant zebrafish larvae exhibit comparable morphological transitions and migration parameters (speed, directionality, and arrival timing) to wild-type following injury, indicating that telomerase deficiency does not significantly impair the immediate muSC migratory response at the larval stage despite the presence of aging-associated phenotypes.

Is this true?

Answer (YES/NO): NO